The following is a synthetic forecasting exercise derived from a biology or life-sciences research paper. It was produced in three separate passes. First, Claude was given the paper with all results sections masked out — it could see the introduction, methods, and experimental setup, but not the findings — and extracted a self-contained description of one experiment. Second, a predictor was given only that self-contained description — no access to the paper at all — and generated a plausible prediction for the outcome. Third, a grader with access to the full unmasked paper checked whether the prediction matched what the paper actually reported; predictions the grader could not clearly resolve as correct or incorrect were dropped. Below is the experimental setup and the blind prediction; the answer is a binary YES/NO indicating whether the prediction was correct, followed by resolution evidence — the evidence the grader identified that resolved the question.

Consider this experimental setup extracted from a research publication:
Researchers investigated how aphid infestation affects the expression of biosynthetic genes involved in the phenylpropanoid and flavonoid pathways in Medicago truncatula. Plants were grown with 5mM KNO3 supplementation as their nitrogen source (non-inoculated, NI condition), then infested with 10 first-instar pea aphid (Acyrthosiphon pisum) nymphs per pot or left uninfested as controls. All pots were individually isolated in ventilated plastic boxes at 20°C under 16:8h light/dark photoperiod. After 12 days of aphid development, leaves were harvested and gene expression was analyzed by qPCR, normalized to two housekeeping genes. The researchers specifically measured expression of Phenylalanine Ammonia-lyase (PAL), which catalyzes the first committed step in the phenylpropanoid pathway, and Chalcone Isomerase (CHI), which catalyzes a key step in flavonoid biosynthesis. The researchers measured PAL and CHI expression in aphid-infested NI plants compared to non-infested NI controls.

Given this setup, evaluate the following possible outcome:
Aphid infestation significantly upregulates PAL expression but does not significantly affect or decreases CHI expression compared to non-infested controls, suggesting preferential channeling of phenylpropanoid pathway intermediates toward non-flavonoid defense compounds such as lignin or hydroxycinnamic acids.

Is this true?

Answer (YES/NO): NO